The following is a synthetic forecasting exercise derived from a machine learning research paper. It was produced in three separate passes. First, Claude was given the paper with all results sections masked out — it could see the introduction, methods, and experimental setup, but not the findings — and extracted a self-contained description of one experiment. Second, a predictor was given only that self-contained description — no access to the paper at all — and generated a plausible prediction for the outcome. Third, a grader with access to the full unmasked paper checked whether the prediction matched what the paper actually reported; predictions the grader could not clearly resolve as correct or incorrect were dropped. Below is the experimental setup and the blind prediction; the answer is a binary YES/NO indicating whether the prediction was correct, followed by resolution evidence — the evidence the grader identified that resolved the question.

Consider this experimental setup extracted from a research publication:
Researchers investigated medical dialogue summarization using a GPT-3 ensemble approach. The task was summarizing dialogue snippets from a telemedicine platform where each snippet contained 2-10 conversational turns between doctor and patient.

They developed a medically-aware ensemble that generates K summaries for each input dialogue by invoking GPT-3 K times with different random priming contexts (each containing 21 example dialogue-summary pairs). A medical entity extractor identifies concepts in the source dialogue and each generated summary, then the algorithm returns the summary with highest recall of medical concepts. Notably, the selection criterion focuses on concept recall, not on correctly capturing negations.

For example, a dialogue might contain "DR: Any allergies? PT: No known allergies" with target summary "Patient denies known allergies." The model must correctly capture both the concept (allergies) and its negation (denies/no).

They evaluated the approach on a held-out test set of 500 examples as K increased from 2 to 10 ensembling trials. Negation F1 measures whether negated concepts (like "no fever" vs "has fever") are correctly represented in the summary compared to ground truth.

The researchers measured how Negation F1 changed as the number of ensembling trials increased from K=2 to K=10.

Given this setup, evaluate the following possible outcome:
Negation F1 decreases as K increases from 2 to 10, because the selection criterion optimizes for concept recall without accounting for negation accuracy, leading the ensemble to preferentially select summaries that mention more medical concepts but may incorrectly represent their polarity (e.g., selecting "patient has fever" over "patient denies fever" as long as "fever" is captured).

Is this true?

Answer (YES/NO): NO